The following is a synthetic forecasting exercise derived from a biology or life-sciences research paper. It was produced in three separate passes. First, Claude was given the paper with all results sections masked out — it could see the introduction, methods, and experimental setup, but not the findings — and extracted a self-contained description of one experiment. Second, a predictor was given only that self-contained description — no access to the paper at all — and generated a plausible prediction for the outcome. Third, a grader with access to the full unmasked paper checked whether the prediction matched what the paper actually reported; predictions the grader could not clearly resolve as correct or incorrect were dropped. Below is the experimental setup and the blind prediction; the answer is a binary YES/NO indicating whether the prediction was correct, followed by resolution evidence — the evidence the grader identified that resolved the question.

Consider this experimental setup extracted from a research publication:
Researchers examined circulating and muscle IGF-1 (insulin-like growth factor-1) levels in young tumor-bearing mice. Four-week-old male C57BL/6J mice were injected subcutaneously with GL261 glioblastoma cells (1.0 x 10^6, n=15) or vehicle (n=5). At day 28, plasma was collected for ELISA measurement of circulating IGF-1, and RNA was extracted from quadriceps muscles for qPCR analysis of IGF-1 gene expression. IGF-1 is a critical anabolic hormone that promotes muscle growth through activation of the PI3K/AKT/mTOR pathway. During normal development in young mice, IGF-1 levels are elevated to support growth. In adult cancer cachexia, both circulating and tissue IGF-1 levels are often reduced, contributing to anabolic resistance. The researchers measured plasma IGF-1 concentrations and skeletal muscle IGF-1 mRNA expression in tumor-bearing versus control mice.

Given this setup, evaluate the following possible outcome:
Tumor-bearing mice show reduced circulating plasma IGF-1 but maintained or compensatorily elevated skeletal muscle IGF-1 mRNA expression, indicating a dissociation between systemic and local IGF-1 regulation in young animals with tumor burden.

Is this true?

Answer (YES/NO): NO